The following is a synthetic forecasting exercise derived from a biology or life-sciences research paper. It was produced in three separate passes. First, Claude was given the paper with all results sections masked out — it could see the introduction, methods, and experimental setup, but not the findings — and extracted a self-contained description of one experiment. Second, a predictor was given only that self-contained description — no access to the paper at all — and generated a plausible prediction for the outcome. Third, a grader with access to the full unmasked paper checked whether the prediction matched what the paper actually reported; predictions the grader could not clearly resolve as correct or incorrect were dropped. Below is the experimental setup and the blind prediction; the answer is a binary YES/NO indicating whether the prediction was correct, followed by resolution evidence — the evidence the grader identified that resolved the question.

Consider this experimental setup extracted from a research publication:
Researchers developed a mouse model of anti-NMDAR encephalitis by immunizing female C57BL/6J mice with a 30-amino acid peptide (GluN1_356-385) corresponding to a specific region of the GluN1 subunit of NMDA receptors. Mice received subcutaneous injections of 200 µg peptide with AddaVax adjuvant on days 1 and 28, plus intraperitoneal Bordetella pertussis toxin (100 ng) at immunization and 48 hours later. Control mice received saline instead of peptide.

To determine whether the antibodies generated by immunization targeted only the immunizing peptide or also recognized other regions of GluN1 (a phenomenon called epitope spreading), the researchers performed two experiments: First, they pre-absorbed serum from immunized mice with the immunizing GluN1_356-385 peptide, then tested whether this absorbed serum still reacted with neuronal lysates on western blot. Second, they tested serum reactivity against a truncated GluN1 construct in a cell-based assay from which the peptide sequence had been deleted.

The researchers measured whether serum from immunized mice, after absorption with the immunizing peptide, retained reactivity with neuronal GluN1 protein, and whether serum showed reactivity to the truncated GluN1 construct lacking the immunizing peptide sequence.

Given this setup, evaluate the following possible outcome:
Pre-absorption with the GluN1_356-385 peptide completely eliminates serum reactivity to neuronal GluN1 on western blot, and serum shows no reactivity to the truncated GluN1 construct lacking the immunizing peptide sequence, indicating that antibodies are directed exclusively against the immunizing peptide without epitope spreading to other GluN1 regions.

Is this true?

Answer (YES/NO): NO